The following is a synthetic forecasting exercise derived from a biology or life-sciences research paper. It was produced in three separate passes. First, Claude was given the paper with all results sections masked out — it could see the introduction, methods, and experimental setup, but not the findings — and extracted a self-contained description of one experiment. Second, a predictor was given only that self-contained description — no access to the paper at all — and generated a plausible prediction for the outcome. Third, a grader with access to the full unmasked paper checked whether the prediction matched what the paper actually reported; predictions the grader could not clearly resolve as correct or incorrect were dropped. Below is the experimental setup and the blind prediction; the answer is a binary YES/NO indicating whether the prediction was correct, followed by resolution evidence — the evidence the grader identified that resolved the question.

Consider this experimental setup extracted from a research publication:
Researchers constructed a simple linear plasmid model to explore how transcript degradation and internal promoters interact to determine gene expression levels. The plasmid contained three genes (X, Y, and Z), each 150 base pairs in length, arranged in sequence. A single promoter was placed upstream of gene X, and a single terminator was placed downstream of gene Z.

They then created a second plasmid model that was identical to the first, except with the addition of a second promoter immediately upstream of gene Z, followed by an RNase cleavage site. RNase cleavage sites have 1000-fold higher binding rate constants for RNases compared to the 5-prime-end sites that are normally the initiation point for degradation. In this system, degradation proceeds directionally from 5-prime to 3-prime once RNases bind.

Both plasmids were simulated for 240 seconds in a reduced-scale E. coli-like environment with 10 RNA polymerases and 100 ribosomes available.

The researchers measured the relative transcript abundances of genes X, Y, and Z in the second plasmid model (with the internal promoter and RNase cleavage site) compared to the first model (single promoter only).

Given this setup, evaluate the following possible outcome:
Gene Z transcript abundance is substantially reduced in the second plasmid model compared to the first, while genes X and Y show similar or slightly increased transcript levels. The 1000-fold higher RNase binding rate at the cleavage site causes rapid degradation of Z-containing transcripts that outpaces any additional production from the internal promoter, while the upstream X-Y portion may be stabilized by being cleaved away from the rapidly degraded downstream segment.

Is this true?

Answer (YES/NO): YES